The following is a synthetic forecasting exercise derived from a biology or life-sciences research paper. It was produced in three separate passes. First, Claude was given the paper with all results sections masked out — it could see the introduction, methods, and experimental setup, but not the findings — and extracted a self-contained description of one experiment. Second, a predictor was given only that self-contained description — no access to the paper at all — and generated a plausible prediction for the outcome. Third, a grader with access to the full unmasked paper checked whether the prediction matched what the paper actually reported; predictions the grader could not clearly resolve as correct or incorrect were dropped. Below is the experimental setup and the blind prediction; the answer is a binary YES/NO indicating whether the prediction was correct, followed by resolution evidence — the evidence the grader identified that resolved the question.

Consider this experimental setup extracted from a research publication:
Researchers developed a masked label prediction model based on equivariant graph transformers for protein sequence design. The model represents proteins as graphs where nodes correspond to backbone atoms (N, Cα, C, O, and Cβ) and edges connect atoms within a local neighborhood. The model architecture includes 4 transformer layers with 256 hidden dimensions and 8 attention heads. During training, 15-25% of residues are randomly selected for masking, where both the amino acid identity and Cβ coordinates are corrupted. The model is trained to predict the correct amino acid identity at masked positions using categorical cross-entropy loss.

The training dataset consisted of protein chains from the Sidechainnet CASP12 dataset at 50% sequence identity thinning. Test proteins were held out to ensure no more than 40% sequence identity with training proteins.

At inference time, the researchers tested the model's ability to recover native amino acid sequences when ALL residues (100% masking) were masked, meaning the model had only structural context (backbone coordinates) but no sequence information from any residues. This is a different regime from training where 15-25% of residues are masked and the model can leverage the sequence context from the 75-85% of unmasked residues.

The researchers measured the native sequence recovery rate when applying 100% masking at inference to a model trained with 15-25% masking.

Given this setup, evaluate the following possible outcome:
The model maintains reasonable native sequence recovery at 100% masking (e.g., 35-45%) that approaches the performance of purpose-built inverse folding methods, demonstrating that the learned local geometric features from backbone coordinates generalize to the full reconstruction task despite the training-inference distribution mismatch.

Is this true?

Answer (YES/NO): YES